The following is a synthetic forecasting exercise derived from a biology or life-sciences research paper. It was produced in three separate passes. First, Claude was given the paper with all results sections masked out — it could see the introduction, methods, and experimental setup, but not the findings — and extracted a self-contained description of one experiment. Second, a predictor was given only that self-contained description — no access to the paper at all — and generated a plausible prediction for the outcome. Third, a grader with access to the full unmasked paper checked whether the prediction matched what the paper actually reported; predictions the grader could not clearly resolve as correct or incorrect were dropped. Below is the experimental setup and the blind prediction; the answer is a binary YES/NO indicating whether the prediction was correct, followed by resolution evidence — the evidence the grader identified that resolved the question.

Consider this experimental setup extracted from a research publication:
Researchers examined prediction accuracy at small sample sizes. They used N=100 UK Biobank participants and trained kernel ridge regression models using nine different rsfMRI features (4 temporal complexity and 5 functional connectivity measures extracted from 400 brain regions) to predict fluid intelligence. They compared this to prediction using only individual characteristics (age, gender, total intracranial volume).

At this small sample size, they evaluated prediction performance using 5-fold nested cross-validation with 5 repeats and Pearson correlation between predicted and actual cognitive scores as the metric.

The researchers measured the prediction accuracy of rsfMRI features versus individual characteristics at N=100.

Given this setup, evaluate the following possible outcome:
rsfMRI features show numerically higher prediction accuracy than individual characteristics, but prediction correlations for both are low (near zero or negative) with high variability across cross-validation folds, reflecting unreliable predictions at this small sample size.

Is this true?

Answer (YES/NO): NO